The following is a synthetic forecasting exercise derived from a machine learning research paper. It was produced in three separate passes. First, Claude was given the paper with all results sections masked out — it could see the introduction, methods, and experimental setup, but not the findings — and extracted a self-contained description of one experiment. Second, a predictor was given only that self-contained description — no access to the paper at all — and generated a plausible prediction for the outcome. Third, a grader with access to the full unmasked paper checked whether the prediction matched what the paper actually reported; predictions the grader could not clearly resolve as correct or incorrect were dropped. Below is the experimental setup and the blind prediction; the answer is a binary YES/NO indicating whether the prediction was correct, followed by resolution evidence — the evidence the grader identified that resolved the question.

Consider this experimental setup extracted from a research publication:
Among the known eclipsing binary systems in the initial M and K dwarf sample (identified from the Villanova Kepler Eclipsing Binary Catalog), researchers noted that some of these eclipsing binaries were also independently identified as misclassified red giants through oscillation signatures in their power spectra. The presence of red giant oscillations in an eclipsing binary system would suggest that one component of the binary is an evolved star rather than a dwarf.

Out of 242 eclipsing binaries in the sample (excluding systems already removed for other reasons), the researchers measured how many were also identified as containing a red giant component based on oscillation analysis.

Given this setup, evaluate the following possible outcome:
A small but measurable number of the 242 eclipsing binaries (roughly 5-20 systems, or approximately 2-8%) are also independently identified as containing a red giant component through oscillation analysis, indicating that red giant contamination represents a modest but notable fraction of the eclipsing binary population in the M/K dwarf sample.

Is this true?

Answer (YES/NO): NO